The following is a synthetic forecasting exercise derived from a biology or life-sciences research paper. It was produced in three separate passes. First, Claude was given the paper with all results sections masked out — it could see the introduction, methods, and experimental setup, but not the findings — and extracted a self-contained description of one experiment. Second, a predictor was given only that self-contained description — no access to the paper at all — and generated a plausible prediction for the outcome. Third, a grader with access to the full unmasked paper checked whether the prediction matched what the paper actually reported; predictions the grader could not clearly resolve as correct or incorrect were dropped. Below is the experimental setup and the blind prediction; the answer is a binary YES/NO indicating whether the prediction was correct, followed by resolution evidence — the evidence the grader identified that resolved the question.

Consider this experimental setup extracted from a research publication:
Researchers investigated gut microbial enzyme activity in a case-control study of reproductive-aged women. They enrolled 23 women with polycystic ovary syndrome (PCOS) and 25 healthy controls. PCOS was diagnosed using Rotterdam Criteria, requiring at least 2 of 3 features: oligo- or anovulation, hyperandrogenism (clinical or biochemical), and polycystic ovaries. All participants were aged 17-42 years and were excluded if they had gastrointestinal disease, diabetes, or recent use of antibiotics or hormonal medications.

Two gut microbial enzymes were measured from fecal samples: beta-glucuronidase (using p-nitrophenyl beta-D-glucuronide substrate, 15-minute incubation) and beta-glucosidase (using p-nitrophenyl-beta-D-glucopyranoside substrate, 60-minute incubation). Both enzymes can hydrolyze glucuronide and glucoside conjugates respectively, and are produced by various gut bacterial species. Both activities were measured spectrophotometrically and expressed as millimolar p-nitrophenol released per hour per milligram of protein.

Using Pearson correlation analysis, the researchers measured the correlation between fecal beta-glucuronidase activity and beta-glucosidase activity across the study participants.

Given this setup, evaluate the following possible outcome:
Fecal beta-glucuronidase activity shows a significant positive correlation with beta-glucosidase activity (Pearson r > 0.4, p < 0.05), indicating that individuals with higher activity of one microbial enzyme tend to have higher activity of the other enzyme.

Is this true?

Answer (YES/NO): NO